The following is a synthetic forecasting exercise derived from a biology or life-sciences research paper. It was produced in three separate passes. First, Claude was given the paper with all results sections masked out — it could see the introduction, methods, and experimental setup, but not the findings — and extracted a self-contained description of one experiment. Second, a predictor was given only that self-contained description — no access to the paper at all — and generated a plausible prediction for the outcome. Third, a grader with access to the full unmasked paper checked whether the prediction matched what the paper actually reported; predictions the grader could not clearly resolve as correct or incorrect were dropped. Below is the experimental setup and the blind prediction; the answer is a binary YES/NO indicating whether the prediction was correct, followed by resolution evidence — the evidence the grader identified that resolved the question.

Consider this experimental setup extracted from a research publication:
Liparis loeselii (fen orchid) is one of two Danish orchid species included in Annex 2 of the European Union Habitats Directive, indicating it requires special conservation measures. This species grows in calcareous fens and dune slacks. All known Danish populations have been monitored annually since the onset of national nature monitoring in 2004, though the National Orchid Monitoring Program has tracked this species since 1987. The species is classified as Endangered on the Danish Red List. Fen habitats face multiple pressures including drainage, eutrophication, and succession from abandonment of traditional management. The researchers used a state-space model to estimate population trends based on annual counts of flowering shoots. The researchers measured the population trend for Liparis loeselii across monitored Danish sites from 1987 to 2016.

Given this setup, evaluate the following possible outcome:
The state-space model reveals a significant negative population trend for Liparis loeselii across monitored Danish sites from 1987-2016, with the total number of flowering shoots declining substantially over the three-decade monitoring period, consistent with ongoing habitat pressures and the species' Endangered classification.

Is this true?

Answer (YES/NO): NO